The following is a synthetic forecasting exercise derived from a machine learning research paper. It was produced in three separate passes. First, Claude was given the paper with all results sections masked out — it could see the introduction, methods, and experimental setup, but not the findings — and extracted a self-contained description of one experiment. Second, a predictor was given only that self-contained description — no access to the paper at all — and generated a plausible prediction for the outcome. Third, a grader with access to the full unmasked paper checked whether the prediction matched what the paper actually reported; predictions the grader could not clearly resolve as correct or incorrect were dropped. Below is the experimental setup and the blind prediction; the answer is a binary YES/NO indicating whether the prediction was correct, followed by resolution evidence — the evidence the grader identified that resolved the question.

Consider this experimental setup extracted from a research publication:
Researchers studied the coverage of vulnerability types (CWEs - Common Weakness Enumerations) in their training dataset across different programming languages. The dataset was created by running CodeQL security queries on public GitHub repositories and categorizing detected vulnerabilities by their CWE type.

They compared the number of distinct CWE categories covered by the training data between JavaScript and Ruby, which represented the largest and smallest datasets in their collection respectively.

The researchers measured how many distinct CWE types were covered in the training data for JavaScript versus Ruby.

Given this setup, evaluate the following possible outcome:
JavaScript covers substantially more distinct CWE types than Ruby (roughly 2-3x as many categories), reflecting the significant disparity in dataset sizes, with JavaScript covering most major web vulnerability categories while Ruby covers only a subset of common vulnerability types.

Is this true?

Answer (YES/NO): NO